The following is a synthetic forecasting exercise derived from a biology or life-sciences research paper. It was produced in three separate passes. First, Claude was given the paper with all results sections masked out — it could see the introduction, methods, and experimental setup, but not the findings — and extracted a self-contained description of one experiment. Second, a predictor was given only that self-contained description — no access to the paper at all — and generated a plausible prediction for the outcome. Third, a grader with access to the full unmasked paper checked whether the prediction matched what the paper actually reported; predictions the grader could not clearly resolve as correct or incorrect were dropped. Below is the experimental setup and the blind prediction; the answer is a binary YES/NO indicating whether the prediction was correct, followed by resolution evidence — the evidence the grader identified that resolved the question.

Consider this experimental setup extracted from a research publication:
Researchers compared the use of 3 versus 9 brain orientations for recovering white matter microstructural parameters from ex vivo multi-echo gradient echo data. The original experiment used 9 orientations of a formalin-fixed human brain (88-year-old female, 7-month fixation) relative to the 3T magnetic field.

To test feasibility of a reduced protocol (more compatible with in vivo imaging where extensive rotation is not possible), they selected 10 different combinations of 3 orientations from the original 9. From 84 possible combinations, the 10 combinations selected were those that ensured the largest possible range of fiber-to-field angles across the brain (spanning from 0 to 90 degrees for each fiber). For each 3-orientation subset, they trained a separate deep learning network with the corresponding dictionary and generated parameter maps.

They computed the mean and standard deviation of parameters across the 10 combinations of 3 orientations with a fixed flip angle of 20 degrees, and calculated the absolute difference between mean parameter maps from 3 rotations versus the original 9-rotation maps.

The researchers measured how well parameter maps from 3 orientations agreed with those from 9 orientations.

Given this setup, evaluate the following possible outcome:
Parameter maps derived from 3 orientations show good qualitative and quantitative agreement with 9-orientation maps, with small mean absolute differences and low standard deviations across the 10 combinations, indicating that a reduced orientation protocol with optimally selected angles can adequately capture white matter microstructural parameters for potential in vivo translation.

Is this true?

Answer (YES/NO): NO